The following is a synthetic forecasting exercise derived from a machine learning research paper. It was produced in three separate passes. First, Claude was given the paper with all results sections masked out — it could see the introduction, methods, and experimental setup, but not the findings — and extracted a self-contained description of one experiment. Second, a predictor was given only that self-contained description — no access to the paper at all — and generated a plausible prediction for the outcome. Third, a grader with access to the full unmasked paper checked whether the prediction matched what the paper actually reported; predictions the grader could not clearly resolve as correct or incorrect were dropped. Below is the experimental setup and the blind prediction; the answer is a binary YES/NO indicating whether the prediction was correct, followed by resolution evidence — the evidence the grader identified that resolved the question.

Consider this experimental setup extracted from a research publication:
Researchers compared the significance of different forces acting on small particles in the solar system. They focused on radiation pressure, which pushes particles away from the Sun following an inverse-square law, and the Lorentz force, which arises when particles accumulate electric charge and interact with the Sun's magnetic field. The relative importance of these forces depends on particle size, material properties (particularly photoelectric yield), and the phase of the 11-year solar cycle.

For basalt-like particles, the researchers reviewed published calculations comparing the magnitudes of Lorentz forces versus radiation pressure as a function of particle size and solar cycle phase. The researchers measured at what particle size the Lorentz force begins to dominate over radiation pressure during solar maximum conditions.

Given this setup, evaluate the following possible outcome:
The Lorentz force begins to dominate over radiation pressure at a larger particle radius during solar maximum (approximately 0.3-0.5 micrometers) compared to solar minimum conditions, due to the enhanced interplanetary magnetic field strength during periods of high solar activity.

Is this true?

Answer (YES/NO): NO